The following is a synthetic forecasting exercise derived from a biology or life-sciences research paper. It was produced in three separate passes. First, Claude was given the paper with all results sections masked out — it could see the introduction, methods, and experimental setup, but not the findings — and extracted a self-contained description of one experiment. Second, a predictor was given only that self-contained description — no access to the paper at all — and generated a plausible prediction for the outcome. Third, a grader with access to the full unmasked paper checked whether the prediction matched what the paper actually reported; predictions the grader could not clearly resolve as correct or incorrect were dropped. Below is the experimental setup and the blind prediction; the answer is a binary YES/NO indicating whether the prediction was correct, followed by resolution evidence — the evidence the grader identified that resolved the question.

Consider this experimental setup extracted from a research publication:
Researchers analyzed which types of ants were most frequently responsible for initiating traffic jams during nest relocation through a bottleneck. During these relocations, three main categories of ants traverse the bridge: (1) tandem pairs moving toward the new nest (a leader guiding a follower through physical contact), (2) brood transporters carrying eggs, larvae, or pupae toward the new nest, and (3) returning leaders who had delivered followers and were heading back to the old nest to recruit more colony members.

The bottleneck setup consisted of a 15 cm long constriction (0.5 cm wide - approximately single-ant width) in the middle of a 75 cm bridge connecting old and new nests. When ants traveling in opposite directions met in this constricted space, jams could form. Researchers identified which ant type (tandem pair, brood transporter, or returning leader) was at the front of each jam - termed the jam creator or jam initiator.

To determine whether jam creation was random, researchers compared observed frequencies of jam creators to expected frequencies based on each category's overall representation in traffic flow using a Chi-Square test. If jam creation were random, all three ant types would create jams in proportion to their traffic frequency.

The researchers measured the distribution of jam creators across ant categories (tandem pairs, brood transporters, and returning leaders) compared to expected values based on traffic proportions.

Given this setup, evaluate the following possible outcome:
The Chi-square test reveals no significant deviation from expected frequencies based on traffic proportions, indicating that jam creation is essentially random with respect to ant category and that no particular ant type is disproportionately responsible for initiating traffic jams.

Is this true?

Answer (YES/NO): NO